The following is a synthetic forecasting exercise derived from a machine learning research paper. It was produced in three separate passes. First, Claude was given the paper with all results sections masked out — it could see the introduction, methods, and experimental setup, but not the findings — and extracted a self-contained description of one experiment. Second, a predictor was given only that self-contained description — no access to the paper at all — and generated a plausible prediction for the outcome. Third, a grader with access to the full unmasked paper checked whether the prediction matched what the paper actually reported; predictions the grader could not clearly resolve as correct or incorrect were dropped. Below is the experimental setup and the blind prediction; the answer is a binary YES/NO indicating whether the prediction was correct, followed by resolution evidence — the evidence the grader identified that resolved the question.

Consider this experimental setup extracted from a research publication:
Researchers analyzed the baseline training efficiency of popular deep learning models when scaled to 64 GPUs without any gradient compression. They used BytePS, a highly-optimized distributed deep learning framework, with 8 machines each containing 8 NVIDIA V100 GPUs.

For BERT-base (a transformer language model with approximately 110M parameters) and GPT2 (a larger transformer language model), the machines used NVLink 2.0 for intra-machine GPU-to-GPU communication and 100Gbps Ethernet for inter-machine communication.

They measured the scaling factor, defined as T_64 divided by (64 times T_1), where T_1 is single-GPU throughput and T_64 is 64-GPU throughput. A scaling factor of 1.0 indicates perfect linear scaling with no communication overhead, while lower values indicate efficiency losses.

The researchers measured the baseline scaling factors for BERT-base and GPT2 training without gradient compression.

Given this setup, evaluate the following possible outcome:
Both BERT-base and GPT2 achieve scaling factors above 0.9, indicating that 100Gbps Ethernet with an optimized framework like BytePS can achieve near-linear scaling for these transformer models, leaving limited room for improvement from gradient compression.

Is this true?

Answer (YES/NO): NO